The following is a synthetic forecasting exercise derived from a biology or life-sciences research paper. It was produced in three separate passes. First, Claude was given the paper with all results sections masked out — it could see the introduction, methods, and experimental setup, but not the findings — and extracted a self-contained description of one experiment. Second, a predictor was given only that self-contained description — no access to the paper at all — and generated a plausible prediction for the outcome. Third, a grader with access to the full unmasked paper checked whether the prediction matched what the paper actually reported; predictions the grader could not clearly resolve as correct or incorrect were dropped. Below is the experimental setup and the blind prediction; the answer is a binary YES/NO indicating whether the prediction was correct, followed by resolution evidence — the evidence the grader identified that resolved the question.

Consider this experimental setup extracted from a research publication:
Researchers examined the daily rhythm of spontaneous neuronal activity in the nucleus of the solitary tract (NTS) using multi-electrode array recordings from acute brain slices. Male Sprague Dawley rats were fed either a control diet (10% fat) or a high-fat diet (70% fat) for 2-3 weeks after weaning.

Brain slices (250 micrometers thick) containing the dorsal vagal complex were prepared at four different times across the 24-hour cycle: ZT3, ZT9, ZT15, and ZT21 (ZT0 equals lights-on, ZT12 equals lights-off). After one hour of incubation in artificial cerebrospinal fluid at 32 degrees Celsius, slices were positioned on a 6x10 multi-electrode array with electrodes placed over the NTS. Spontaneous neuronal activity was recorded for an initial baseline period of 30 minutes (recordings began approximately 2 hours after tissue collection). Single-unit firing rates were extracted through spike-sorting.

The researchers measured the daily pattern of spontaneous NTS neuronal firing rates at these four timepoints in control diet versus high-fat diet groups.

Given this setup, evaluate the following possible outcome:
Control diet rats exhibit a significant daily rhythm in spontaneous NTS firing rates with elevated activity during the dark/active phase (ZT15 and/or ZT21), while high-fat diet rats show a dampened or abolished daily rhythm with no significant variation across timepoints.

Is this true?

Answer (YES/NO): NO